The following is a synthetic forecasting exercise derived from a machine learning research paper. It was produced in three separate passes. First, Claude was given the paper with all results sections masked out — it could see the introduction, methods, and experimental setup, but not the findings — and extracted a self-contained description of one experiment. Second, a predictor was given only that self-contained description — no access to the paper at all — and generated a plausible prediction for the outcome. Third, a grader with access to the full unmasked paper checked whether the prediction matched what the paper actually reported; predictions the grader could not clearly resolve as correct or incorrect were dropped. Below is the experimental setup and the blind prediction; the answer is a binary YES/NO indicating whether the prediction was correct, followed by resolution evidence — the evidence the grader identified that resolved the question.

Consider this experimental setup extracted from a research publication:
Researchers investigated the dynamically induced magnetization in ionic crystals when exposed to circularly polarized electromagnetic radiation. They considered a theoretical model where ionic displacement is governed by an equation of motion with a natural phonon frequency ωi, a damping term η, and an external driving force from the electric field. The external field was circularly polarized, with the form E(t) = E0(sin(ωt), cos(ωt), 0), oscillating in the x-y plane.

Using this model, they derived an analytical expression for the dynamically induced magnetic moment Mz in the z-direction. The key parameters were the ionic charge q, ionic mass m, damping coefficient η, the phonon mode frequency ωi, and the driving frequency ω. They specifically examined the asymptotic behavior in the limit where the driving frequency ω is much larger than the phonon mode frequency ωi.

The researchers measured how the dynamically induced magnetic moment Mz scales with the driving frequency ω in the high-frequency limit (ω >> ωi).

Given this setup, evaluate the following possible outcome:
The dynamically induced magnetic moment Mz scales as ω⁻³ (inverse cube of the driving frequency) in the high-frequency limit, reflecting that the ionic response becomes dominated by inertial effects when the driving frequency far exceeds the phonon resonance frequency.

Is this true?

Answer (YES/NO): YES